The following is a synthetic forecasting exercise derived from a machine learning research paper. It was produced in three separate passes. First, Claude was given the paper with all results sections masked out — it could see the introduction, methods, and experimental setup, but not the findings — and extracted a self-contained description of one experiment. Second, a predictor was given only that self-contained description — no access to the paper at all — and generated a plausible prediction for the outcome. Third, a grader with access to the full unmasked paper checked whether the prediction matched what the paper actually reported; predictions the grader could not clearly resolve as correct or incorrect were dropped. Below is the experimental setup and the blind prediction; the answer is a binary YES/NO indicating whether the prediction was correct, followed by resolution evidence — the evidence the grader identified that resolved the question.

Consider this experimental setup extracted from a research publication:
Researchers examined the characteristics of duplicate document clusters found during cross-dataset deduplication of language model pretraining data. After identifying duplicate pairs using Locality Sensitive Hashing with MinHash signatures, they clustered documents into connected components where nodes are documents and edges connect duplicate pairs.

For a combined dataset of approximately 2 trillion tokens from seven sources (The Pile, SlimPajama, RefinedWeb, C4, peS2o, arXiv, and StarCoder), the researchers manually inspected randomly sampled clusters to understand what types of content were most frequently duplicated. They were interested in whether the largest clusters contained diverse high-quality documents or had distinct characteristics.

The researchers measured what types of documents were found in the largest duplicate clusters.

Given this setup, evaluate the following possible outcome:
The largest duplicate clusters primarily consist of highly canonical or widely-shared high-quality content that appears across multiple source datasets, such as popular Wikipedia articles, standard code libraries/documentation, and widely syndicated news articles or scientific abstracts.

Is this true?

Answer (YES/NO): NO